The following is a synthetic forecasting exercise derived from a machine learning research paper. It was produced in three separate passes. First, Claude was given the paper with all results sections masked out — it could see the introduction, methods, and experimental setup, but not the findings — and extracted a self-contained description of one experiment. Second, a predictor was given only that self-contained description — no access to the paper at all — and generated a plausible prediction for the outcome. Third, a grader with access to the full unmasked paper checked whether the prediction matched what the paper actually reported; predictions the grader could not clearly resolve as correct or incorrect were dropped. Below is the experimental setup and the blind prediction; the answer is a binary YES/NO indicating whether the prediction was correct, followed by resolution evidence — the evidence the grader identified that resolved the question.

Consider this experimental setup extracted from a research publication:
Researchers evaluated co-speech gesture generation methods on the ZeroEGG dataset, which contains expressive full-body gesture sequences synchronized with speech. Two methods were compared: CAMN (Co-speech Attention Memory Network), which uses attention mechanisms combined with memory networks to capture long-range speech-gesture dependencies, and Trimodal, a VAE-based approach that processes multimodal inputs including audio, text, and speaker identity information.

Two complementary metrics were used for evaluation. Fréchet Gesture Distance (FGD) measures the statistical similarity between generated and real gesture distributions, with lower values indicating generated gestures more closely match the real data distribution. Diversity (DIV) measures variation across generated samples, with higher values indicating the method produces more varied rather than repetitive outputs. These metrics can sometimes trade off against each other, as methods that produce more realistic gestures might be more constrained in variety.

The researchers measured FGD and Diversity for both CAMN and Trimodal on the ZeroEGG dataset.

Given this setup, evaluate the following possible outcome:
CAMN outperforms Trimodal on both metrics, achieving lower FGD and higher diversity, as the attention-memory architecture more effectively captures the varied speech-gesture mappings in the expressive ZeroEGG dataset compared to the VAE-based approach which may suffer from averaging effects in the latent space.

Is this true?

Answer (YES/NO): NO